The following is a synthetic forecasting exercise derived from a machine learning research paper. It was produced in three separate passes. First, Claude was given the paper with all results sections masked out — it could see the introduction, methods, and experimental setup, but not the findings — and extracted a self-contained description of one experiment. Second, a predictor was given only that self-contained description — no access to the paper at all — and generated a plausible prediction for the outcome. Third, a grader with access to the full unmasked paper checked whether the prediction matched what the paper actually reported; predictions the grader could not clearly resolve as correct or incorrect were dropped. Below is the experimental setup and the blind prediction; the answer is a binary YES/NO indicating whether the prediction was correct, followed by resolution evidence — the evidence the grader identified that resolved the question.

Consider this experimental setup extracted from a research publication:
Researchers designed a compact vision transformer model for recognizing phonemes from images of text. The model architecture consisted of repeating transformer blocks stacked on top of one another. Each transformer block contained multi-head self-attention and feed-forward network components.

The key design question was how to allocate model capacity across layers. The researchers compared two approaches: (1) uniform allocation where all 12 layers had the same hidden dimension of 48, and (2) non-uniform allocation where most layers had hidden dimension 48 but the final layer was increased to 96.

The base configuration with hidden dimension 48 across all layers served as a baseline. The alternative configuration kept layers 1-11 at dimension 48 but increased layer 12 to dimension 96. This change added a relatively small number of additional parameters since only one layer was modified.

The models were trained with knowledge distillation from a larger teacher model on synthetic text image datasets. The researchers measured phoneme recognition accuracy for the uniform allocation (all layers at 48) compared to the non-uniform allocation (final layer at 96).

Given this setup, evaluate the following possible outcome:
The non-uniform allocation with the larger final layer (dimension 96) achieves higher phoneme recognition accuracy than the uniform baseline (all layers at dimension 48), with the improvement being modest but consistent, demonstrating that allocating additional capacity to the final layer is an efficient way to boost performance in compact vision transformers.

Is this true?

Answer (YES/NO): NO